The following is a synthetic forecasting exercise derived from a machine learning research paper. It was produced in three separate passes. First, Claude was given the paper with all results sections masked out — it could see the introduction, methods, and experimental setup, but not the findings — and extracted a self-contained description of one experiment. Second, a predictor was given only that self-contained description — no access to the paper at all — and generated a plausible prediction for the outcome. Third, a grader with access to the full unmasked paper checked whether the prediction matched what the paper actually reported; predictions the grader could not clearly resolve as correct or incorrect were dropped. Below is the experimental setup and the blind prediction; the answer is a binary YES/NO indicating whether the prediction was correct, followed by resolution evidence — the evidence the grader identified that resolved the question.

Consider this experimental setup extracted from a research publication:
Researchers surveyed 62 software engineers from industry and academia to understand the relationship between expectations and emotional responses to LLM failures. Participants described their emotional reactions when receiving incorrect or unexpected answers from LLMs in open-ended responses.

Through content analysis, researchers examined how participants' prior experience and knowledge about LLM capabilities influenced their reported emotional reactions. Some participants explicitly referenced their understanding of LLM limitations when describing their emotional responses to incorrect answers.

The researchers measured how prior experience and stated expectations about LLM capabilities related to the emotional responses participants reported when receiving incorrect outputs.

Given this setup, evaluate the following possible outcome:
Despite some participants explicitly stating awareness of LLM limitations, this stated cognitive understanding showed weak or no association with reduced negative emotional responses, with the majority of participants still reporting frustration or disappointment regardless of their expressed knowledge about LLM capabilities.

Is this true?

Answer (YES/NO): YES